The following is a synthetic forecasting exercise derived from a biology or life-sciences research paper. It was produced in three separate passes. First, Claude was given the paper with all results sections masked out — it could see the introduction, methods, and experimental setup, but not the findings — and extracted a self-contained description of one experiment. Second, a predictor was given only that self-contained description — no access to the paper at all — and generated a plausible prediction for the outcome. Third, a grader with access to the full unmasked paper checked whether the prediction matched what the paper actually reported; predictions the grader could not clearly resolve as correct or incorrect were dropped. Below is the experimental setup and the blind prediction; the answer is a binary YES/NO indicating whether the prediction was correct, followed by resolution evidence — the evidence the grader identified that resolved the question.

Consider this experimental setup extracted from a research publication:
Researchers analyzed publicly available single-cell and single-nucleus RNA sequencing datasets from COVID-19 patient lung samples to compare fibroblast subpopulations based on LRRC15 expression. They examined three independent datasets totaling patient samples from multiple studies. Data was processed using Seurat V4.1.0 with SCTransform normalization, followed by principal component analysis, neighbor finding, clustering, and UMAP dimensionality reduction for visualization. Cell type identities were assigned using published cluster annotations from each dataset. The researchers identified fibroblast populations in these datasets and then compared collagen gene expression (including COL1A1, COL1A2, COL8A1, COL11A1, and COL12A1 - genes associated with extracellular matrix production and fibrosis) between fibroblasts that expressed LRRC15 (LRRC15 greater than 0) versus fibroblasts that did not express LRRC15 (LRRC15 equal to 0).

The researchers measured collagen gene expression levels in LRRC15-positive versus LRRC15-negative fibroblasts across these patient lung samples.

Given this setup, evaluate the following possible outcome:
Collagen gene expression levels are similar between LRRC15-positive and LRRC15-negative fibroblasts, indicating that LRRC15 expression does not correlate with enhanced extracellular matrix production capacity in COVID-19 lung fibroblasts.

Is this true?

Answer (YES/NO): NO